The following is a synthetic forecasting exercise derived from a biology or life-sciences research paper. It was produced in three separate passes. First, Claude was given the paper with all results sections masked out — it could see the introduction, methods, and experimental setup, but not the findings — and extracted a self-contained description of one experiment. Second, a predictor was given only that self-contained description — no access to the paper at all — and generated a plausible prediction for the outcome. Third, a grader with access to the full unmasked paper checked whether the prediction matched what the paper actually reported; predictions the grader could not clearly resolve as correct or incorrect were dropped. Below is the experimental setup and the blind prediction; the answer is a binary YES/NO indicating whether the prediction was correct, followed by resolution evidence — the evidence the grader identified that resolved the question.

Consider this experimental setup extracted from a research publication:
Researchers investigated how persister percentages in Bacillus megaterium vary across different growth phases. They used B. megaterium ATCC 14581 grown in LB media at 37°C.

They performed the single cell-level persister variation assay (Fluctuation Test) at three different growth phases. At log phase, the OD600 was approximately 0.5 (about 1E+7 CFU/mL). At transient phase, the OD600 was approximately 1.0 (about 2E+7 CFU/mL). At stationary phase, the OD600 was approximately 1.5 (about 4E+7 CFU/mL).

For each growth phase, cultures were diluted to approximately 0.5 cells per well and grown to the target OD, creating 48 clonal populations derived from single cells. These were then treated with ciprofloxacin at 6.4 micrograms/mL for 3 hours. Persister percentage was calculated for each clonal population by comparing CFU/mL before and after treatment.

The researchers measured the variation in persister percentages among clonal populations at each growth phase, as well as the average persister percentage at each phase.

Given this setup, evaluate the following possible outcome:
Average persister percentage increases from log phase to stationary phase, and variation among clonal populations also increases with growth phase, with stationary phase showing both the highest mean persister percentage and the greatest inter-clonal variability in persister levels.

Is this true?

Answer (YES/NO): NO